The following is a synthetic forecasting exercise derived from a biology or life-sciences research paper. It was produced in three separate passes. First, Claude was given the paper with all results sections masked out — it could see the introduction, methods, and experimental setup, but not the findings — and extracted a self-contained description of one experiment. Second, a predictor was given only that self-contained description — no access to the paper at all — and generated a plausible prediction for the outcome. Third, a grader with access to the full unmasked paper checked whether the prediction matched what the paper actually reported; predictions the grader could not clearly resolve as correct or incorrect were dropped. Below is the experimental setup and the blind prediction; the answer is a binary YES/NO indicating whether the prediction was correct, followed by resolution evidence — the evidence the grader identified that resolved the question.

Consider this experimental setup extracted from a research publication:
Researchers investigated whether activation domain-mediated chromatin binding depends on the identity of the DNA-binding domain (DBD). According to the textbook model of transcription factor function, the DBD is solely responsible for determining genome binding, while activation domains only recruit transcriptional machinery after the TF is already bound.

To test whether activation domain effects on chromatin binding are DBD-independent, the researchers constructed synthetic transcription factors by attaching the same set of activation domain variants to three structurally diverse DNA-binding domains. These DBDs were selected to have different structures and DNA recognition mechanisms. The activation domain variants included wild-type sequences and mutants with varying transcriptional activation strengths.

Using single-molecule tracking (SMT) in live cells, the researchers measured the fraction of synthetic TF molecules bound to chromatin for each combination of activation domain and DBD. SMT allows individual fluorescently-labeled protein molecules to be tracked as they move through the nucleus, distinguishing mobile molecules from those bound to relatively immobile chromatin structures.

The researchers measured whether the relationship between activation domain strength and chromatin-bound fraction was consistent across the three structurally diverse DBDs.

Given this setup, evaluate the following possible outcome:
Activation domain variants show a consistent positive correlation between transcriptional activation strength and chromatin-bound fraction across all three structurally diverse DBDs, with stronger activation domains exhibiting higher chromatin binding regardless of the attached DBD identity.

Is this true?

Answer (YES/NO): YES